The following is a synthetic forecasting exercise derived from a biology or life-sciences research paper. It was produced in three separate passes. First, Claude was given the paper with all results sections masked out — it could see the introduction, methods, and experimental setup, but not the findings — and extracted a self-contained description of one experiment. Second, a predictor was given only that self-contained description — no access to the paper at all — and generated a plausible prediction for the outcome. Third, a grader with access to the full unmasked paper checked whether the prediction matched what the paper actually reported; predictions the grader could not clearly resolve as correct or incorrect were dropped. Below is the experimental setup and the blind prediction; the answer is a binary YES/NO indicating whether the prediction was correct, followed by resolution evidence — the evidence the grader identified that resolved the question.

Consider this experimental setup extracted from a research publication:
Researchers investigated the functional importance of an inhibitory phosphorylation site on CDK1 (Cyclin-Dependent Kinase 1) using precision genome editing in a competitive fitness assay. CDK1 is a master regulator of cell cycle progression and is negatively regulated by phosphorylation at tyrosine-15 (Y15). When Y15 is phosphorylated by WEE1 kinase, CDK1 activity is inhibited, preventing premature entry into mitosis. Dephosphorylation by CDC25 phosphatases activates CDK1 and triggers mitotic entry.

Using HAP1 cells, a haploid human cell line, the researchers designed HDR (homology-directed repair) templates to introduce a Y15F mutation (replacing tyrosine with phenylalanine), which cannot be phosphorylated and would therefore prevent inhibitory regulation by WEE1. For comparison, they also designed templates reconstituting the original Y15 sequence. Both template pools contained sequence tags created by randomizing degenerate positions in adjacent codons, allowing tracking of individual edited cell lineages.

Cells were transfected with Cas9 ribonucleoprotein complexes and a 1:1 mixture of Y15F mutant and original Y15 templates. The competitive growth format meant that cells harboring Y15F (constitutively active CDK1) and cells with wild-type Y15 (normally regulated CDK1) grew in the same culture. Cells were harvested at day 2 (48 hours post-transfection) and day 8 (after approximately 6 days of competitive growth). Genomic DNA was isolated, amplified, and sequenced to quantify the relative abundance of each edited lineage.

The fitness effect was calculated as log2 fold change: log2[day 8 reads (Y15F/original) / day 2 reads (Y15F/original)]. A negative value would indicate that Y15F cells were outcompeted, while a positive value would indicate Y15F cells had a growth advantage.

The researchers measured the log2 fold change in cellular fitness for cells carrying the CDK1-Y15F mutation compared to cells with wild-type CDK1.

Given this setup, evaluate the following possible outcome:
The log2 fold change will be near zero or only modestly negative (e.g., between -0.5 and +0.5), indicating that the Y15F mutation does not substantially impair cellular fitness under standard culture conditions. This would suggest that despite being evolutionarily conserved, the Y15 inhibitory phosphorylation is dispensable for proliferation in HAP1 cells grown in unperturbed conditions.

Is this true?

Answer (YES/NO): NO